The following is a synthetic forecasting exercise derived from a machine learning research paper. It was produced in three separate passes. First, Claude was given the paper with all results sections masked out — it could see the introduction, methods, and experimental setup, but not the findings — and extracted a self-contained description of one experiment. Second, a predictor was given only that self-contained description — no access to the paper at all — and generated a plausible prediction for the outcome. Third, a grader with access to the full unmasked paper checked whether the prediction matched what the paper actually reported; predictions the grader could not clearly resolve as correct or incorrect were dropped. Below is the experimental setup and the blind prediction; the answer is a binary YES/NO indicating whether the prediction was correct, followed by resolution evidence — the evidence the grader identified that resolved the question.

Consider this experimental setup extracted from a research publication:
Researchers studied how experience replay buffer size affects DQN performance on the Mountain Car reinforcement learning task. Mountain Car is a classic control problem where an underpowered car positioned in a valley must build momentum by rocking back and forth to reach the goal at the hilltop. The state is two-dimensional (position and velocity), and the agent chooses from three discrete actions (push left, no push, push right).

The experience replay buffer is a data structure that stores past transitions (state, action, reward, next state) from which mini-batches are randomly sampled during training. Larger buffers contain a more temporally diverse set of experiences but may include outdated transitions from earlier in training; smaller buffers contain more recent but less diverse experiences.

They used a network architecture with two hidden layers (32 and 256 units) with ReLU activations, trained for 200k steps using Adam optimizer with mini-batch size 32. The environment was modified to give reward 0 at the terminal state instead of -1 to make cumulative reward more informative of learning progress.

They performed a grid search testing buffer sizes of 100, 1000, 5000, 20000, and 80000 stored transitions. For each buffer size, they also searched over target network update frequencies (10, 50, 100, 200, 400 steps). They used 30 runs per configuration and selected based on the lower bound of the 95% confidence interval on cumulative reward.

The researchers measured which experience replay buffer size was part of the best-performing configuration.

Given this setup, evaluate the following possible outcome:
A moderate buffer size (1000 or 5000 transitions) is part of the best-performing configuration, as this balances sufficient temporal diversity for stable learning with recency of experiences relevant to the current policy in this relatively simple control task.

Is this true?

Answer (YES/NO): YES